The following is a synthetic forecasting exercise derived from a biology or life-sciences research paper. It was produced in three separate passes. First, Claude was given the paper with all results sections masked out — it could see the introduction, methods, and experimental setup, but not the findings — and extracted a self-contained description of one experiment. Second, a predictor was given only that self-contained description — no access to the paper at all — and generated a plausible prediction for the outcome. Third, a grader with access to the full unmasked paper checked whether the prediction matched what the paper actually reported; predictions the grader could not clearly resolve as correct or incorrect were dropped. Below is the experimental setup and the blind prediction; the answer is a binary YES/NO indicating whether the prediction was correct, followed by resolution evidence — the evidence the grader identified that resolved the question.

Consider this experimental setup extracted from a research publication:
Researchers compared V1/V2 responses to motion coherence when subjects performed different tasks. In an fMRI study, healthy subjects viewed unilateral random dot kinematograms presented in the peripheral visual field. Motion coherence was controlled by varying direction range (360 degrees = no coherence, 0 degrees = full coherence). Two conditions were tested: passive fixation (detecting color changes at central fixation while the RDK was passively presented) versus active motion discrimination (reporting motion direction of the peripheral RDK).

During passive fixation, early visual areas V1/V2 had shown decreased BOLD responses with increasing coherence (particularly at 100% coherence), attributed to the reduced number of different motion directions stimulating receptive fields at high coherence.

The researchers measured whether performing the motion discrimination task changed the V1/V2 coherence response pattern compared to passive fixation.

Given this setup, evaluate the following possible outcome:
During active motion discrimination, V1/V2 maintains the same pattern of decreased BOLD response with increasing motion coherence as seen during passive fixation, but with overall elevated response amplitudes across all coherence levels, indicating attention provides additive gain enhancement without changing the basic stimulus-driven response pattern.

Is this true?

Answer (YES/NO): NO